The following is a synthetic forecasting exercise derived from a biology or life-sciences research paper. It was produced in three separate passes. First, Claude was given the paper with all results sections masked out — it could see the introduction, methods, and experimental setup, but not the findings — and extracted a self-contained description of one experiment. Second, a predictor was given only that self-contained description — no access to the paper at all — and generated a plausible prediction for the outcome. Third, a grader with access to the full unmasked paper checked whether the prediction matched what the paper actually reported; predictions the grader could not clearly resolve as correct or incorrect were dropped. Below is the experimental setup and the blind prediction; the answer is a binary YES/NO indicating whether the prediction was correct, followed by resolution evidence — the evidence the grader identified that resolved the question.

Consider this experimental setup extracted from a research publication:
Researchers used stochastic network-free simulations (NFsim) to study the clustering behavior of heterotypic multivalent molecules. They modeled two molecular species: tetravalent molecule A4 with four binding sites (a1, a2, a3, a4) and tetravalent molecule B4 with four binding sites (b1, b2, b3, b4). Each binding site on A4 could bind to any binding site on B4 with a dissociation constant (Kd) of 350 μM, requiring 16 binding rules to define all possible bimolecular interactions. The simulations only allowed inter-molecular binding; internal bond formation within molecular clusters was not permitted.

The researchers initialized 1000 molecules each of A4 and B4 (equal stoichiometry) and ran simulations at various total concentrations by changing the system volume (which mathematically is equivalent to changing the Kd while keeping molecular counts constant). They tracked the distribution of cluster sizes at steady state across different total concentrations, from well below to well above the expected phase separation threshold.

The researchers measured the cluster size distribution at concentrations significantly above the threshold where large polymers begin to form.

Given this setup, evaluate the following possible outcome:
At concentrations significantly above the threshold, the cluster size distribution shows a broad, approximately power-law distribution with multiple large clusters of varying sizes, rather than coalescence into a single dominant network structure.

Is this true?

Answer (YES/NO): NO